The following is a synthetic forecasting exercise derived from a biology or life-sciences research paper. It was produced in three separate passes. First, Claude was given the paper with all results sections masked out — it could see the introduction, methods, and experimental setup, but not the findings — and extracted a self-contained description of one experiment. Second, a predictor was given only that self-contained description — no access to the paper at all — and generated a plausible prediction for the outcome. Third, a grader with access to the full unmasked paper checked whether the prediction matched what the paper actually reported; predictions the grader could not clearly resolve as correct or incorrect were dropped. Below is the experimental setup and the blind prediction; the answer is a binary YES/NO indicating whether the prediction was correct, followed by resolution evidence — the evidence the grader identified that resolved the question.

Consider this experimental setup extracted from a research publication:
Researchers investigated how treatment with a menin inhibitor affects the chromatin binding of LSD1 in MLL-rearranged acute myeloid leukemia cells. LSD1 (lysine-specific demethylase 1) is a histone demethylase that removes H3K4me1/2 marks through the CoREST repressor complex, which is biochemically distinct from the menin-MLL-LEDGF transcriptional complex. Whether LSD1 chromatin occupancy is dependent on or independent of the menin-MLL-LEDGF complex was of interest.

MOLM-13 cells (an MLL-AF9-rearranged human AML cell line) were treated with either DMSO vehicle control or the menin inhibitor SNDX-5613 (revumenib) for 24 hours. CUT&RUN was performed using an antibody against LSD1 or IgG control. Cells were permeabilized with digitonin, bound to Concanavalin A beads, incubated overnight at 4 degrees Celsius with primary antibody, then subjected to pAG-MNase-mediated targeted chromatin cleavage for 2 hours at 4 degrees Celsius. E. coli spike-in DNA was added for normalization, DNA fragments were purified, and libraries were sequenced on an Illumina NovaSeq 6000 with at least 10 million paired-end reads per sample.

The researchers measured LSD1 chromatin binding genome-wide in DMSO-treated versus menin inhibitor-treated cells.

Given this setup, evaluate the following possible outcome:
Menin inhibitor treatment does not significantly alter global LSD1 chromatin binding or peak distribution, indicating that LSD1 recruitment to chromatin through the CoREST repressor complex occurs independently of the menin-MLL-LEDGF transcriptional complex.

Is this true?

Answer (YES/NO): NO